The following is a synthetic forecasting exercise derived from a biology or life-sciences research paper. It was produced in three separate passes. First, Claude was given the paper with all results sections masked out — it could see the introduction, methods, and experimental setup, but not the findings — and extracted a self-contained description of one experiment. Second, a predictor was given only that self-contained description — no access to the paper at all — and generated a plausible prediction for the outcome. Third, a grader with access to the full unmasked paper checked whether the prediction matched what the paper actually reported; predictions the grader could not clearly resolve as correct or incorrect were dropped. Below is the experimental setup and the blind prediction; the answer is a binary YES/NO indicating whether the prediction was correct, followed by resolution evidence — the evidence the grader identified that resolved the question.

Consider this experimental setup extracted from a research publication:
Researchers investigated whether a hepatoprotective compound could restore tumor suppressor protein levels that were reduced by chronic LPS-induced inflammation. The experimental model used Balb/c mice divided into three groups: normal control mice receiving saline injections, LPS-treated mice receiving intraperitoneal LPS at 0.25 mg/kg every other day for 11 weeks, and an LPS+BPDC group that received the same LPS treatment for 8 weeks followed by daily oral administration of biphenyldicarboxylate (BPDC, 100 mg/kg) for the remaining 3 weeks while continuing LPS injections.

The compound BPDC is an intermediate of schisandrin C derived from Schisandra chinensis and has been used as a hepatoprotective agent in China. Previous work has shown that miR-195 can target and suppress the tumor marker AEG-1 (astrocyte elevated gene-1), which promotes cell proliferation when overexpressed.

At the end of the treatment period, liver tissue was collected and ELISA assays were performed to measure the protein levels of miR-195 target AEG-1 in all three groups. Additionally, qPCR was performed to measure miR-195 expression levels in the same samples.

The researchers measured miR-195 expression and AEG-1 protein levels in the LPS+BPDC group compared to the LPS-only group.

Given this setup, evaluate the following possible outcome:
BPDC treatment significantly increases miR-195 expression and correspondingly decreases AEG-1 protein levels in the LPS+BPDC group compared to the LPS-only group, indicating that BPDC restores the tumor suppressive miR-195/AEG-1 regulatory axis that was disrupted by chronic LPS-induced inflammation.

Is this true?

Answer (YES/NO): NO